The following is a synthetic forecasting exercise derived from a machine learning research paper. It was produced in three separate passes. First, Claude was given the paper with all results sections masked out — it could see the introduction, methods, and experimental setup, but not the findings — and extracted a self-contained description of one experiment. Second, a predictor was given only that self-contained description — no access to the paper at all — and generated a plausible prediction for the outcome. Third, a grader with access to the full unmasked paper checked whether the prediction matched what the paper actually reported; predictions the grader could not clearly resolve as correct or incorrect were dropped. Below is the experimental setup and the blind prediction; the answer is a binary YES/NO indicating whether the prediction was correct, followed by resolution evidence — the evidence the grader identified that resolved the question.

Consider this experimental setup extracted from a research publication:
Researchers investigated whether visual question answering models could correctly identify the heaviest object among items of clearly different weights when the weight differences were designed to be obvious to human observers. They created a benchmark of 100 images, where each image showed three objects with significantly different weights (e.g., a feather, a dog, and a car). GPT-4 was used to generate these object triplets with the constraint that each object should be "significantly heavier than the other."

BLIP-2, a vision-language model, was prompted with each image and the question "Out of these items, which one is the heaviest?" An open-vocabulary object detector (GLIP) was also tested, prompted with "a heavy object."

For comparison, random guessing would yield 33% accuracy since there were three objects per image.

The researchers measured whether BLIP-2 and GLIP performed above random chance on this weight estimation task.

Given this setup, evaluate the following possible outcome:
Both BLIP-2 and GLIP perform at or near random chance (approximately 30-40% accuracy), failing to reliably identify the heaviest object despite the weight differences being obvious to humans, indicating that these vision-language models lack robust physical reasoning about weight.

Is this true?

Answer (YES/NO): NO